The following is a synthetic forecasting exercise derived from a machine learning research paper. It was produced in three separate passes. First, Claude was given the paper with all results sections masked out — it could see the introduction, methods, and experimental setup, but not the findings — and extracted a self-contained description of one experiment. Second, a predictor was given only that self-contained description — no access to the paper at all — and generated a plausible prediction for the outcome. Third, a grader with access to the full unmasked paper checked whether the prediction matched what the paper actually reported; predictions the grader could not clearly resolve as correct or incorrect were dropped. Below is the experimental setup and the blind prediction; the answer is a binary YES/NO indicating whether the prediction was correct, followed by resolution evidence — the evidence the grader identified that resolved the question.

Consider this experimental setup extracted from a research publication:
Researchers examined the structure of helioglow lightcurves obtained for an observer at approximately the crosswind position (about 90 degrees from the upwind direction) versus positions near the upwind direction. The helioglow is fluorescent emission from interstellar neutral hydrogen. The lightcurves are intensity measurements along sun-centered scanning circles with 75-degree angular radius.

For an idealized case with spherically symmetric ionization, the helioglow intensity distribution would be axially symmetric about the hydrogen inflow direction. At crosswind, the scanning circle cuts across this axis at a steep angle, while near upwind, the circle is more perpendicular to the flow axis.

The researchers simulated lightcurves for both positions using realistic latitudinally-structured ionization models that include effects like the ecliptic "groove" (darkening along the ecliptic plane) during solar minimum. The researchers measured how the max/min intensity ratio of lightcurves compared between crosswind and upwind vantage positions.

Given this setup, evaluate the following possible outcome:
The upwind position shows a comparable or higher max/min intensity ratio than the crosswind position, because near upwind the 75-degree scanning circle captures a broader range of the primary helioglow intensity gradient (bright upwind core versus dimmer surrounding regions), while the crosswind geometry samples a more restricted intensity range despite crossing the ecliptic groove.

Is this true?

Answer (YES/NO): NO